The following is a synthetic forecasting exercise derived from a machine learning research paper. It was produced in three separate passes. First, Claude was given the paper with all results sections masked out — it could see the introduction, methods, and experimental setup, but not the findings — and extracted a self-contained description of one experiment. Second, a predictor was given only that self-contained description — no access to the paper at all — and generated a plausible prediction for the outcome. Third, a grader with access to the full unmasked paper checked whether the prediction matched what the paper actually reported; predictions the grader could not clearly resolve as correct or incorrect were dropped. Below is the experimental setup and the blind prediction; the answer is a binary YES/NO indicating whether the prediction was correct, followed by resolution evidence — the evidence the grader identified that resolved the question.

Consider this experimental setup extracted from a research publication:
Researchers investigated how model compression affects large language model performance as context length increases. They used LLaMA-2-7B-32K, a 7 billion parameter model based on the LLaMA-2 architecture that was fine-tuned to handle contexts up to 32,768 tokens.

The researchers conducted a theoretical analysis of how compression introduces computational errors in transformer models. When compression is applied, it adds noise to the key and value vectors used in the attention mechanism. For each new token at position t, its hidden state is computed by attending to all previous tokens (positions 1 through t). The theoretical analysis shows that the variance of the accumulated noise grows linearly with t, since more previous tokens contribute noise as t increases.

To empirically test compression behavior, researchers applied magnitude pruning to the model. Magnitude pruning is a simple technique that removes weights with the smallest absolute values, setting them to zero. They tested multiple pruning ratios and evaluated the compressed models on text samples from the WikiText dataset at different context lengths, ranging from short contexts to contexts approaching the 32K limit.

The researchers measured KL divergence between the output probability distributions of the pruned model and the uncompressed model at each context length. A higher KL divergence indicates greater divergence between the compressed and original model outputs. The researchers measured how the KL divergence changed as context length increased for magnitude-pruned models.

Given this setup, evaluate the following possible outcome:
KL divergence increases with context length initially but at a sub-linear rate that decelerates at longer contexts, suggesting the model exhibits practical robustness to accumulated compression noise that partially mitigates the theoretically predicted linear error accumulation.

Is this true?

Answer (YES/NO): NO